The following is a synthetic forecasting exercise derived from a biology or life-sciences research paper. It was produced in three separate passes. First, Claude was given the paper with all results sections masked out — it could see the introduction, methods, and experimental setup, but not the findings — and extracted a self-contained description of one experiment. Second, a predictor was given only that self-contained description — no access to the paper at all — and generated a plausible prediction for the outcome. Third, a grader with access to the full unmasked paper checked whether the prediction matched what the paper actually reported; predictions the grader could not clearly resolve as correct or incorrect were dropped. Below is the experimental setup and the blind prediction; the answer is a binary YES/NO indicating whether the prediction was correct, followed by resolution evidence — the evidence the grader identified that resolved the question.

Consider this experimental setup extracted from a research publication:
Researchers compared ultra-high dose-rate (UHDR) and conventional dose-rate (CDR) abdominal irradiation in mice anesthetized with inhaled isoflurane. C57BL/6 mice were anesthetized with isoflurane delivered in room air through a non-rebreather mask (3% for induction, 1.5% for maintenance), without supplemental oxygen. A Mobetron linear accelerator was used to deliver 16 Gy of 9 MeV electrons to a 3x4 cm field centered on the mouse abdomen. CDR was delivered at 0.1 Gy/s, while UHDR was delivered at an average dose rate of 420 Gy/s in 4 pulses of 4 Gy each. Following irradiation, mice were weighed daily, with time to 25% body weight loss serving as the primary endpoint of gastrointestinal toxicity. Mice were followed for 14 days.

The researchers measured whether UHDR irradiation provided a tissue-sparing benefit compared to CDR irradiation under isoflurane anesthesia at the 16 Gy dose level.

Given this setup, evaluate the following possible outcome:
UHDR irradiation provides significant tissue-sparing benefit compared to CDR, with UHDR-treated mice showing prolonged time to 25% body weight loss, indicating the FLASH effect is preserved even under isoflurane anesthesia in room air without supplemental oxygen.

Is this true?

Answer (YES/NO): NO